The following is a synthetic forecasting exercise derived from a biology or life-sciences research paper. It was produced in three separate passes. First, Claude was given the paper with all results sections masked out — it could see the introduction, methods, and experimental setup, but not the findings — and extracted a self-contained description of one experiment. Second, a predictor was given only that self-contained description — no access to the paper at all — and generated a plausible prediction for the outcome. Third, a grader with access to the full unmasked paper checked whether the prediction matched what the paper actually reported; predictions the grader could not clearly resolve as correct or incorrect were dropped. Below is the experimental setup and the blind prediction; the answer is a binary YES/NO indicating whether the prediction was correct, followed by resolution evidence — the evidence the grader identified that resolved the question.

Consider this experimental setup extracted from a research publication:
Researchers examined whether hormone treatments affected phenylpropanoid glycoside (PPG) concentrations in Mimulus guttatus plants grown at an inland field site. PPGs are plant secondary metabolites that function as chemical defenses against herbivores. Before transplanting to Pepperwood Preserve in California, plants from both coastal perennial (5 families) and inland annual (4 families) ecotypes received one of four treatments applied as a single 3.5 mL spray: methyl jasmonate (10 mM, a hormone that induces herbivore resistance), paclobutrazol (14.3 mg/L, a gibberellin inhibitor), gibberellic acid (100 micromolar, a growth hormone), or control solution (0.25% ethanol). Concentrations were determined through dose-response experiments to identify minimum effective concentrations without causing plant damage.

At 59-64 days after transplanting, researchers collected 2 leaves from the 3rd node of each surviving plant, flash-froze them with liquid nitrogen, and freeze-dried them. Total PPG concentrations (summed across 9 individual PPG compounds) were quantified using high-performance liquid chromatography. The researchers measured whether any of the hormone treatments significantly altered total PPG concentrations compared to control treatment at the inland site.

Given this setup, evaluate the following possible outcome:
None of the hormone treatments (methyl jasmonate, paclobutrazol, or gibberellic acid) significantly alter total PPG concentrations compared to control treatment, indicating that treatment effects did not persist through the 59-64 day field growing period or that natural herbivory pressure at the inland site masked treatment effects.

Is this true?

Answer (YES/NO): NO